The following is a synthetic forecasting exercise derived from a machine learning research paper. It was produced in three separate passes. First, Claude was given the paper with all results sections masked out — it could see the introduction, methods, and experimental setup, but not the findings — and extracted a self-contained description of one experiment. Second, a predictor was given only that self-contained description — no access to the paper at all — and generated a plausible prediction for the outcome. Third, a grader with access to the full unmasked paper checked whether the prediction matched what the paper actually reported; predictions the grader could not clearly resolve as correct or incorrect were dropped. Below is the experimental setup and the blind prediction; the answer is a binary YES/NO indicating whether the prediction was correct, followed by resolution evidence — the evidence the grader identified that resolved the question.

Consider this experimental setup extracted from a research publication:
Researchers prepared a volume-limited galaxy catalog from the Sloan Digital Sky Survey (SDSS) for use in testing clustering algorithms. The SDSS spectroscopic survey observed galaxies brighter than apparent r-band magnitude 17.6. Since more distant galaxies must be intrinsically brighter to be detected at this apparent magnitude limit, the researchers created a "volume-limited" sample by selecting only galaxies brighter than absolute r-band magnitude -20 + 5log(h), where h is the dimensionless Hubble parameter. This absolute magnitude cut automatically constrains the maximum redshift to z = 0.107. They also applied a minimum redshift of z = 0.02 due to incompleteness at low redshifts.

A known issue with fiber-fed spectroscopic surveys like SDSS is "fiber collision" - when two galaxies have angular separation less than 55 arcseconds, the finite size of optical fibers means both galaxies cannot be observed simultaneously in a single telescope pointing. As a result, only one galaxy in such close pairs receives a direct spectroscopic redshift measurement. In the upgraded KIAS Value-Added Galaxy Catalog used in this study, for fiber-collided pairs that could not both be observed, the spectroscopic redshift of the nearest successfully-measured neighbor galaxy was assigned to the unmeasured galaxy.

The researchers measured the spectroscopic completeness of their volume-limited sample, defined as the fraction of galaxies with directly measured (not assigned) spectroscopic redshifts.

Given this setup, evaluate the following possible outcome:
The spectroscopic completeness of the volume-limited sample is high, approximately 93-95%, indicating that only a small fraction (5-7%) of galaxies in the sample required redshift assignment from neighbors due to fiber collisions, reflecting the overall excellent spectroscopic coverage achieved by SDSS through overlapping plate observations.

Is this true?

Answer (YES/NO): YES